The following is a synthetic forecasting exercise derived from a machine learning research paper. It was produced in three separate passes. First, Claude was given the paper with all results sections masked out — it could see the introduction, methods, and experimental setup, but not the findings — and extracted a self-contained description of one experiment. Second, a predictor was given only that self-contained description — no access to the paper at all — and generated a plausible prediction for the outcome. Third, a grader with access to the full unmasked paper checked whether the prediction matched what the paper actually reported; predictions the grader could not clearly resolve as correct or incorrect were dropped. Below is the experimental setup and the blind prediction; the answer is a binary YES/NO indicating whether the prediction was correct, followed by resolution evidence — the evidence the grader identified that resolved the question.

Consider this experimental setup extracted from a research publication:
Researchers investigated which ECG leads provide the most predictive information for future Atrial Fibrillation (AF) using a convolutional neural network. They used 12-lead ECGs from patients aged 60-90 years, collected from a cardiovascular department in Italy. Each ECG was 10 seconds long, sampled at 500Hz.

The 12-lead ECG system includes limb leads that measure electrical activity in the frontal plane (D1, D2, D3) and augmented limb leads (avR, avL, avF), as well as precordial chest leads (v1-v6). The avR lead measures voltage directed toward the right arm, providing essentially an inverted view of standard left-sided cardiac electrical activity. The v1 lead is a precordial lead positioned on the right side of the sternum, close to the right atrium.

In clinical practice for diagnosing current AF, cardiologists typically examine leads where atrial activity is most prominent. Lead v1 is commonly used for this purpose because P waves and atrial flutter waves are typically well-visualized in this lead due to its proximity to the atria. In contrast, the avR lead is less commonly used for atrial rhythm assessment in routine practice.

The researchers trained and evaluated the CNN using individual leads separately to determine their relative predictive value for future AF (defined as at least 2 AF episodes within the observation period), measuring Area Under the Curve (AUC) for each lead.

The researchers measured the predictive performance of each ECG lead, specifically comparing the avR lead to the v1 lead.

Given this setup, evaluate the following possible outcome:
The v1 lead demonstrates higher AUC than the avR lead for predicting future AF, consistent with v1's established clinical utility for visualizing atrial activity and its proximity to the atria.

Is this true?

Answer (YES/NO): NO